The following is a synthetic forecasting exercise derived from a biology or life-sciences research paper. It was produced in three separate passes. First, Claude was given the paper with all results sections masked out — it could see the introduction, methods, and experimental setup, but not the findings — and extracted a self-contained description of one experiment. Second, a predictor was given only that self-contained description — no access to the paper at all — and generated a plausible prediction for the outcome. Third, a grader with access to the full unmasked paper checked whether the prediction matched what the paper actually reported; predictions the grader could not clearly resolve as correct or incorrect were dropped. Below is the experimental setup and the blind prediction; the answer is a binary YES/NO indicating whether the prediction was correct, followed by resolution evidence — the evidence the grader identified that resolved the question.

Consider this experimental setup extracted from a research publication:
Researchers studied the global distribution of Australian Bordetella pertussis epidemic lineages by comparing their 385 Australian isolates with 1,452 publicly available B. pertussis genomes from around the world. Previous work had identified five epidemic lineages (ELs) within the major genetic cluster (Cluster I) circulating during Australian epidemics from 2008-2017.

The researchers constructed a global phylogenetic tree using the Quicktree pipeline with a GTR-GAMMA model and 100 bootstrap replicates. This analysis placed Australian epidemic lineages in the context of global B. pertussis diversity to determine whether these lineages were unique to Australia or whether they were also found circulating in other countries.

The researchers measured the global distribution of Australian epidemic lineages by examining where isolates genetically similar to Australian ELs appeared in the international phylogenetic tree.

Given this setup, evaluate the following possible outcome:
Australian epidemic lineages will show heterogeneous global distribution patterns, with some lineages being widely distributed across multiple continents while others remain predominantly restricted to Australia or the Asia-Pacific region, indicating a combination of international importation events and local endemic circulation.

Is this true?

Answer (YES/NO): YES